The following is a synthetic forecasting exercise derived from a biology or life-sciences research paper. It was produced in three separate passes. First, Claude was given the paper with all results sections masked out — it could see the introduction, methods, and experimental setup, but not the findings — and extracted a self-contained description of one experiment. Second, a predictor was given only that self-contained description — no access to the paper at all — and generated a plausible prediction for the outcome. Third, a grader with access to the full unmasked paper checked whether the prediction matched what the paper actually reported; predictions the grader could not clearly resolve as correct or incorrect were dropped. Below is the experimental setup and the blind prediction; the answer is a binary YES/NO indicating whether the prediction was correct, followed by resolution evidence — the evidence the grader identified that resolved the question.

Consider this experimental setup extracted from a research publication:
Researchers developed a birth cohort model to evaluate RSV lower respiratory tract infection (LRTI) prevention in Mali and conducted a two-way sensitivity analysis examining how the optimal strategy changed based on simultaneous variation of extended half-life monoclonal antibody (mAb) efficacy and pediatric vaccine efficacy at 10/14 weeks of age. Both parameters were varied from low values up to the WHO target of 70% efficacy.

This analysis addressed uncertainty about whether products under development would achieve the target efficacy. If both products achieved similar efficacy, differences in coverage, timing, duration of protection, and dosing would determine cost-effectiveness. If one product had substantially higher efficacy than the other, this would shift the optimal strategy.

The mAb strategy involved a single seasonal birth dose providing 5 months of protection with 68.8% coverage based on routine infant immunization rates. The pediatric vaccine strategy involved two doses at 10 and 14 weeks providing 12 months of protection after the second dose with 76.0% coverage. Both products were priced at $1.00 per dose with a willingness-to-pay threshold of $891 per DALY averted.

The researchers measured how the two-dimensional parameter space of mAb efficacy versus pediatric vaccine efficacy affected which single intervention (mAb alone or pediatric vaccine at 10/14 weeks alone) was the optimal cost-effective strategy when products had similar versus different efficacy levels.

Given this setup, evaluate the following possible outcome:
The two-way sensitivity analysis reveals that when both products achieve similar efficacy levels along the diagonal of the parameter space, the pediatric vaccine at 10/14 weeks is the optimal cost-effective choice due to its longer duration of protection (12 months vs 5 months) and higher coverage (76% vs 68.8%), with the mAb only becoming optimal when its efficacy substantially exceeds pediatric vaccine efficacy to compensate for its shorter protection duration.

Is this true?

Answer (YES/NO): NO